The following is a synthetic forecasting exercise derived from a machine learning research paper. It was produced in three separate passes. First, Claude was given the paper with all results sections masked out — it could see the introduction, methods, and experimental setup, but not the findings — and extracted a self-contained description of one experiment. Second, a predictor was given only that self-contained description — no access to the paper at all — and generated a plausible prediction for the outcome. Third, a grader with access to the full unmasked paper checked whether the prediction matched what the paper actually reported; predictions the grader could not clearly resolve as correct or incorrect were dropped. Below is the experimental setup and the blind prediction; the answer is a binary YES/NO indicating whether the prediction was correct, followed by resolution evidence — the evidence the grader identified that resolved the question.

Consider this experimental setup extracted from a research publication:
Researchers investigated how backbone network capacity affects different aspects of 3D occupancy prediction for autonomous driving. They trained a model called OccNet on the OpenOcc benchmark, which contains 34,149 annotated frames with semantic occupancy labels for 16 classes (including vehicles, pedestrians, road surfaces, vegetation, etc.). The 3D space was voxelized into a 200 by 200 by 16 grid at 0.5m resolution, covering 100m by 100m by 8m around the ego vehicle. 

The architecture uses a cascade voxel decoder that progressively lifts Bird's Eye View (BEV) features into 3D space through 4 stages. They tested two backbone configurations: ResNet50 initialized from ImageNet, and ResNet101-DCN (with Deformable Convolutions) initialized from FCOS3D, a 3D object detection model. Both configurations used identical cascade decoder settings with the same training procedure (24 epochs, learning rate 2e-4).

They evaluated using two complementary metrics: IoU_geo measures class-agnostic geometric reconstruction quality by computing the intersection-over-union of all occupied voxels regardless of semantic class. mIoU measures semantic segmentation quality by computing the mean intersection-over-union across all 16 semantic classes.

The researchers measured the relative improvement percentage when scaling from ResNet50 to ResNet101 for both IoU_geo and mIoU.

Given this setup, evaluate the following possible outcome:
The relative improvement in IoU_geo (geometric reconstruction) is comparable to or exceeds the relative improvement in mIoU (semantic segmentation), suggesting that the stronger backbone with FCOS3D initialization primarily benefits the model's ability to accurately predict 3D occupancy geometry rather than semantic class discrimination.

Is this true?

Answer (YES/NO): NO